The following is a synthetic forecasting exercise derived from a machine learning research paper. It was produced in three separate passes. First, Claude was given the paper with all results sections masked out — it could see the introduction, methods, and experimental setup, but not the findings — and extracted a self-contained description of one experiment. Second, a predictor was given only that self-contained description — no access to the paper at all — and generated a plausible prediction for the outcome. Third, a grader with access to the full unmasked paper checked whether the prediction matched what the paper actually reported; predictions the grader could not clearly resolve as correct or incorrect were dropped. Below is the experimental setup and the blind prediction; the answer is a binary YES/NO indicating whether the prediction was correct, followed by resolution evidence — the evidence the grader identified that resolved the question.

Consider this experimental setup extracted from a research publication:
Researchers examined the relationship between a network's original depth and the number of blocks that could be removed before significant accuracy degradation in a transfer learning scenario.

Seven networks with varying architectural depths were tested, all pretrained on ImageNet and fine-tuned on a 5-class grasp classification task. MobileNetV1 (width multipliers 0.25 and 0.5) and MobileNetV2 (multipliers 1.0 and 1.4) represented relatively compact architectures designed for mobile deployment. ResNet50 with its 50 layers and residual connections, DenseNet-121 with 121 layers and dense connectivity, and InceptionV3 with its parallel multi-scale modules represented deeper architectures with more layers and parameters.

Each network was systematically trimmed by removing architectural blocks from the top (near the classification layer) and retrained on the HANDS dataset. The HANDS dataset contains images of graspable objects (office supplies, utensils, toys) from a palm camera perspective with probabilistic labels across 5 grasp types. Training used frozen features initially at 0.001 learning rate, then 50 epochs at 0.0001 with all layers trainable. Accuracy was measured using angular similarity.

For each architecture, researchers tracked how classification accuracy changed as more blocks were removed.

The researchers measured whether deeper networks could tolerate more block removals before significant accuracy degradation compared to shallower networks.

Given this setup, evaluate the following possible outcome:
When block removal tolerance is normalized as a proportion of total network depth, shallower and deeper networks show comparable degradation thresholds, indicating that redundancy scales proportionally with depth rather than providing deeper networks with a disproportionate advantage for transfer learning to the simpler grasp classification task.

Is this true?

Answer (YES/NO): NO